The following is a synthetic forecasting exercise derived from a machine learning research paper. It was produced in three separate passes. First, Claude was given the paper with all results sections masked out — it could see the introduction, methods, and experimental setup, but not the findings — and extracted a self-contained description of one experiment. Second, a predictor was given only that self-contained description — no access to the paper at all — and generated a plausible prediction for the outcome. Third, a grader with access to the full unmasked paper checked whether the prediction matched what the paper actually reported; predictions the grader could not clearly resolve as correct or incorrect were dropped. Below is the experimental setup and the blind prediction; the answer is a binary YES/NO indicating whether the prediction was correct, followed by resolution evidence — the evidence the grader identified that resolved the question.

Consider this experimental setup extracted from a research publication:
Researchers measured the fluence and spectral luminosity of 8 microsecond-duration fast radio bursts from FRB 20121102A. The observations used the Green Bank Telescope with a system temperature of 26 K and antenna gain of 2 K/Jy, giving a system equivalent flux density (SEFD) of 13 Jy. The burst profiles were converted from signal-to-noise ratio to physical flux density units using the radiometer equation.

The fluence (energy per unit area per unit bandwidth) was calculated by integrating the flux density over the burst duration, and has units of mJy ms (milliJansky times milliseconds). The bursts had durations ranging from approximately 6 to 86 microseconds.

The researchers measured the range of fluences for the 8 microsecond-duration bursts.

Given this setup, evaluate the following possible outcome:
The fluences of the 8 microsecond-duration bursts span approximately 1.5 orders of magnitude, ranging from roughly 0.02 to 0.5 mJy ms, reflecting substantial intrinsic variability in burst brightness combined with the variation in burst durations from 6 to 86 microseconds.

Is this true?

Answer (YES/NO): NO